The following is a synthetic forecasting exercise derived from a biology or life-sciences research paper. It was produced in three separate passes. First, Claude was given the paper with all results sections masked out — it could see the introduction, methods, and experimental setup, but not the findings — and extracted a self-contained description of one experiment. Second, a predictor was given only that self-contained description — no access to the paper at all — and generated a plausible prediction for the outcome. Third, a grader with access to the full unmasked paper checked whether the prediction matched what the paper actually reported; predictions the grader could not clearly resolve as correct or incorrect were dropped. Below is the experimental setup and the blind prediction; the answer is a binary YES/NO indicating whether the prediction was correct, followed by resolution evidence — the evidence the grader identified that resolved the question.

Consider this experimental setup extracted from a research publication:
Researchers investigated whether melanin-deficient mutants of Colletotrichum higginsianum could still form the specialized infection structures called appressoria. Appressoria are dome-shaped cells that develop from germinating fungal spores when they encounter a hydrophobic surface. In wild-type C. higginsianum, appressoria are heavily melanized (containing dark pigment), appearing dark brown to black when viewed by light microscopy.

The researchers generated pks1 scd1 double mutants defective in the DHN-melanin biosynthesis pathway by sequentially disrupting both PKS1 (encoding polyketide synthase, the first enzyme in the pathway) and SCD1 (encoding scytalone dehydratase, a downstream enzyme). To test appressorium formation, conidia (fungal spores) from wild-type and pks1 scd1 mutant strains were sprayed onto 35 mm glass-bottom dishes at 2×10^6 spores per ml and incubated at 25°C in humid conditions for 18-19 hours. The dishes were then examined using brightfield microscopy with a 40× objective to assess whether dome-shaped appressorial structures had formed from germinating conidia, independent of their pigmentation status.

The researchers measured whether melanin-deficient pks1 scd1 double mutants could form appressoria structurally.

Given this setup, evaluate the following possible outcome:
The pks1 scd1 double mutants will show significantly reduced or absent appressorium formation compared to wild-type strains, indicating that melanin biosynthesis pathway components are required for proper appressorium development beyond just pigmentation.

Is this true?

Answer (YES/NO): NO